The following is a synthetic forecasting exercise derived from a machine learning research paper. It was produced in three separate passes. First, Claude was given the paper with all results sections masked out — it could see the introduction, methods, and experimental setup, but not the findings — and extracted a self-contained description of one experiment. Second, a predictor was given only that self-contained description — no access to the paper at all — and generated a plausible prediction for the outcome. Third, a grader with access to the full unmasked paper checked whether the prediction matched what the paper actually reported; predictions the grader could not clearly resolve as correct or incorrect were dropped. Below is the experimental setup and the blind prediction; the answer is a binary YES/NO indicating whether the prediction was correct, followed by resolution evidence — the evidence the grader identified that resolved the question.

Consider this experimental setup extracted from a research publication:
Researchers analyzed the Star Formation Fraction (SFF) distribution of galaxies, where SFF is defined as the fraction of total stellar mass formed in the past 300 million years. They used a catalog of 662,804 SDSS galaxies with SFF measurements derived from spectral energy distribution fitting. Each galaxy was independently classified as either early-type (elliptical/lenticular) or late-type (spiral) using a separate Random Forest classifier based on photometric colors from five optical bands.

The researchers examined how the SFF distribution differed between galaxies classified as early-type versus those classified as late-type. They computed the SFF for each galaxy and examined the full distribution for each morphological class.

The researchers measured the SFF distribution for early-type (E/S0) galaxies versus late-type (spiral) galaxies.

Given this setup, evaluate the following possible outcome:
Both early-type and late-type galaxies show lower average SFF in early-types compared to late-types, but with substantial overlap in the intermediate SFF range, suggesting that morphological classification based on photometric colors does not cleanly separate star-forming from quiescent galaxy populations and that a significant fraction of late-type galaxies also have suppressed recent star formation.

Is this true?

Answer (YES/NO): NO